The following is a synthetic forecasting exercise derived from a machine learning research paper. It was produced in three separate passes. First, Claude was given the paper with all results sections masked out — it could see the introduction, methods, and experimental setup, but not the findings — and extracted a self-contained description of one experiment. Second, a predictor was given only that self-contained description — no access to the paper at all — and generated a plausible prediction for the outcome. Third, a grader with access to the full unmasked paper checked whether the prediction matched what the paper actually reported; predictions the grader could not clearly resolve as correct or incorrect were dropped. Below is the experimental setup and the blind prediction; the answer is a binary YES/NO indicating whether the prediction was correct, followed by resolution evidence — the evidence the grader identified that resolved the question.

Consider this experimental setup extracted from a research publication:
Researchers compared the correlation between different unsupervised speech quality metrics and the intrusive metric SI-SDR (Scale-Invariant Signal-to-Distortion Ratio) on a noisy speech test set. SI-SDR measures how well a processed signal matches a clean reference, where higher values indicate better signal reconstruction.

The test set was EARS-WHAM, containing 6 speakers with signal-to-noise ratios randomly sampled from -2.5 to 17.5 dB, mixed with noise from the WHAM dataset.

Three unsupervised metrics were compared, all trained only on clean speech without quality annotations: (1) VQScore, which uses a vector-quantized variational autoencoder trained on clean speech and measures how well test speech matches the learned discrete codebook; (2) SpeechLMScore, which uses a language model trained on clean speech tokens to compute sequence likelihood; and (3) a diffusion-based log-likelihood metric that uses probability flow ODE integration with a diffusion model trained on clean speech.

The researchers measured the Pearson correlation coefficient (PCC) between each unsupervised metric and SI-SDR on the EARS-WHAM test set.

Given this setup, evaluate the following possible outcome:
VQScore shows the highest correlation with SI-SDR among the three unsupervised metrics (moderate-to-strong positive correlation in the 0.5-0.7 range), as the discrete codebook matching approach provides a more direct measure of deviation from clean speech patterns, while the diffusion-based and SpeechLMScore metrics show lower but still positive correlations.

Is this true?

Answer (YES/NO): NO